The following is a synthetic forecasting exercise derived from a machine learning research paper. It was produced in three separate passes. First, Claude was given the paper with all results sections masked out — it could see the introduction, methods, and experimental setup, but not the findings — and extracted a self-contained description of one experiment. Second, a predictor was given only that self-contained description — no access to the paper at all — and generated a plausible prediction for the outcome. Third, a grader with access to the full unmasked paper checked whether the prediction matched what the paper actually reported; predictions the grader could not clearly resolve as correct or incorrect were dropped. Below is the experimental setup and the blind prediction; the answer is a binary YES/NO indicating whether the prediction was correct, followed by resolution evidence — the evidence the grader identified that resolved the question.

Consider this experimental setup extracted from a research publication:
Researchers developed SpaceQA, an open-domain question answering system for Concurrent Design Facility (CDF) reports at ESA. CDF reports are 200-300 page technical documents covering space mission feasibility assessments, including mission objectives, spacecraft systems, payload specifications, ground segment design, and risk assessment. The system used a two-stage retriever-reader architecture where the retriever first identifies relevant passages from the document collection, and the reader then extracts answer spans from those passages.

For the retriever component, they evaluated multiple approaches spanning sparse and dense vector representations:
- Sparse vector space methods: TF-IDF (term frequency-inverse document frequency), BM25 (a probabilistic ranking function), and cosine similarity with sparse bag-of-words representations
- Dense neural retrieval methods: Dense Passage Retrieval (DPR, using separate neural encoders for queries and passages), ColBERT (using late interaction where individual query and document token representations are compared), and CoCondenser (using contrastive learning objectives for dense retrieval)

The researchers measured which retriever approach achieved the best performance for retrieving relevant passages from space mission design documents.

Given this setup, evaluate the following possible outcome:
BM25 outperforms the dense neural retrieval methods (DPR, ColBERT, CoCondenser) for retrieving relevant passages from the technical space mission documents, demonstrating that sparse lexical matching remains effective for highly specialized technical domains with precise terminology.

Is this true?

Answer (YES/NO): NO